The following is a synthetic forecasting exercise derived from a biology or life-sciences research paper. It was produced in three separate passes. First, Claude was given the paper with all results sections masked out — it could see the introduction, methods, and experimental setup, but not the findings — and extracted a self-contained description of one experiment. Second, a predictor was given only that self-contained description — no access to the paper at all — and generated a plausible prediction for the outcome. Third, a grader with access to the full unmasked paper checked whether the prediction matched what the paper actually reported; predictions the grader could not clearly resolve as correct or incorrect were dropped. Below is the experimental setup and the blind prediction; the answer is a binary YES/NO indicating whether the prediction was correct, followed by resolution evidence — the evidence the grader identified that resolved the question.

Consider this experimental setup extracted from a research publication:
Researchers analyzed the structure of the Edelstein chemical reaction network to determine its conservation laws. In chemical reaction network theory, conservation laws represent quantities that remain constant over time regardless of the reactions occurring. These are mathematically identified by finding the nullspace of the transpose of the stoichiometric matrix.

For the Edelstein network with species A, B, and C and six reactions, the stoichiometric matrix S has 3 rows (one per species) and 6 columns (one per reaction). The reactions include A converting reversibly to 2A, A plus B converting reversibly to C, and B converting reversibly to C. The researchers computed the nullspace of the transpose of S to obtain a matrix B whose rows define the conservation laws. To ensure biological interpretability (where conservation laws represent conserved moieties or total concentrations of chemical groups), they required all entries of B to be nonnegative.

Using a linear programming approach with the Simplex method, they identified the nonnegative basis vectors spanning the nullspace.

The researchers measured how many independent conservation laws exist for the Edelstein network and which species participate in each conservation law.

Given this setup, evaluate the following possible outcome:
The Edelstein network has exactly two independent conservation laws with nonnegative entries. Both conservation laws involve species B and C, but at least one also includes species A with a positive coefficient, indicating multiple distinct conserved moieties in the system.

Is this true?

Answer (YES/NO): NO